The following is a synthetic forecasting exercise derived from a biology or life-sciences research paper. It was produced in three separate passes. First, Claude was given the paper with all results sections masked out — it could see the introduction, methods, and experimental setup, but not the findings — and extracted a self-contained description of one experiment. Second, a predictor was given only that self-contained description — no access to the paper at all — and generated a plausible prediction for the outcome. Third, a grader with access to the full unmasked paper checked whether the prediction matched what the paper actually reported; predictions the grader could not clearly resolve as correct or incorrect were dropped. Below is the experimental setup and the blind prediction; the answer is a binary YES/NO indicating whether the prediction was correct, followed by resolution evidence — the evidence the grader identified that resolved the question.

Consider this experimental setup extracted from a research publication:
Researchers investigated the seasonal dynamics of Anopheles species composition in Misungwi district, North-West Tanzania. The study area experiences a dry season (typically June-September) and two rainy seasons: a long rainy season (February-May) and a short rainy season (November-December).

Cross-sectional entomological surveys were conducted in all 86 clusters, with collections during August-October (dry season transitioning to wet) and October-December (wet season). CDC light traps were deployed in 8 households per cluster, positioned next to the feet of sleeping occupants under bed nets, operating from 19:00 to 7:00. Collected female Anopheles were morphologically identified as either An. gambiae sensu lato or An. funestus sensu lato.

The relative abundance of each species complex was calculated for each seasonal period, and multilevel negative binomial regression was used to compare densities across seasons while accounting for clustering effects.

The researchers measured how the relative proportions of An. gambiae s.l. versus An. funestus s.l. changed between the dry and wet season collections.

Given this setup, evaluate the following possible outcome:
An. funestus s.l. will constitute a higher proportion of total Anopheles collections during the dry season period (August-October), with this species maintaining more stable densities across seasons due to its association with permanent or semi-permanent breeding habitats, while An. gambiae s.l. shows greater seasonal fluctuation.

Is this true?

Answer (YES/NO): NO